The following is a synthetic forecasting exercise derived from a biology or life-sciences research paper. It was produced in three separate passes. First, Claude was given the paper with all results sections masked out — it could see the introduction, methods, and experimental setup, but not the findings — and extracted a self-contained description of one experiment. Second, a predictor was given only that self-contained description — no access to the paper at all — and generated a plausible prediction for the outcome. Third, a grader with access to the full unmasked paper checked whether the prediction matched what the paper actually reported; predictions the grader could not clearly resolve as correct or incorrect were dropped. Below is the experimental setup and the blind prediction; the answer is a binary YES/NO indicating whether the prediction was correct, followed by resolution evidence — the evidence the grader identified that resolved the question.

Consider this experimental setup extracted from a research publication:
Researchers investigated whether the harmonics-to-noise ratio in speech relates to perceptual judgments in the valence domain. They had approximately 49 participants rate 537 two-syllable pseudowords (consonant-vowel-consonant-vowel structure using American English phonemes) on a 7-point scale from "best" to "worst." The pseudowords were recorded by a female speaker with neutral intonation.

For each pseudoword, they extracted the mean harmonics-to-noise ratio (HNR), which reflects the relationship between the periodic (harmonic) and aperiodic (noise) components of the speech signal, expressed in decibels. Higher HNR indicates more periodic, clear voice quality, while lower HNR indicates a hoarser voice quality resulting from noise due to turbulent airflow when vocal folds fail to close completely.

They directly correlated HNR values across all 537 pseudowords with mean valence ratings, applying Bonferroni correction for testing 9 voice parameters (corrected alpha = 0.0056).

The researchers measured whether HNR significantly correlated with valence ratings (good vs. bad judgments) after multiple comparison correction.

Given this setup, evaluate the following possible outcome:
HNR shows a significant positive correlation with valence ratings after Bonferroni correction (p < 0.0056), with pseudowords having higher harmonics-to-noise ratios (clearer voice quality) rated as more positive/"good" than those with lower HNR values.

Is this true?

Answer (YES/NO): NO